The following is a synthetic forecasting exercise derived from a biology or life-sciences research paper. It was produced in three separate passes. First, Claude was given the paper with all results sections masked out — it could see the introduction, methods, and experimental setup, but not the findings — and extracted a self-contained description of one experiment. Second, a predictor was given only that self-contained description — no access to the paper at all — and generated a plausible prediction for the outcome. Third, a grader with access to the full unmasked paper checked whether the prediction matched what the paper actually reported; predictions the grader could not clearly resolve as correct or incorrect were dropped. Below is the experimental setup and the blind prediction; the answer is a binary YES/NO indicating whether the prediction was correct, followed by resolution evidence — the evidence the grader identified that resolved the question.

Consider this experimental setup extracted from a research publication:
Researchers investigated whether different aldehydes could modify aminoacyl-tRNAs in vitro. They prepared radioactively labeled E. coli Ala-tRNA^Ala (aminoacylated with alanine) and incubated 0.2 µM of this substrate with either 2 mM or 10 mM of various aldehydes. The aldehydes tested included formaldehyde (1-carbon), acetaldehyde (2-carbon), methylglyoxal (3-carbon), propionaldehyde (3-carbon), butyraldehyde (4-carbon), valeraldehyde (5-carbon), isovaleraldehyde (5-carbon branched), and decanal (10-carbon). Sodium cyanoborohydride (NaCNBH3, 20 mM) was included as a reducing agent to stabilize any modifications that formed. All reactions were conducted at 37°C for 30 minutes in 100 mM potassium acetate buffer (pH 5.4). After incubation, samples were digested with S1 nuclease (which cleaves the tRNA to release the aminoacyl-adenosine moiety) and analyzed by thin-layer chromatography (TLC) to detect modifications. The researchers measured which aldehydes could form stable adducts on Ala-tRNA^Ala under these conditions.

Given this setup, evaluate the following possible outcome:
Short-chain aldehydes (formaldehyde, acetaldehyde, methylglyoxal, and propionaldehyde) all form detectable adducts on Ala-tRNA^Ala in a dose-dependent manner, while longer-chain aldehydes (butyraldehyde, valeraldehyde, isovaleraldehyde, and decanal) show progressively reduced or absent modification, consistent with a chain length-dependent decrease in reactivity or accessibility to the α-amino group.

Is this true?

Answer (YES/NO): YES